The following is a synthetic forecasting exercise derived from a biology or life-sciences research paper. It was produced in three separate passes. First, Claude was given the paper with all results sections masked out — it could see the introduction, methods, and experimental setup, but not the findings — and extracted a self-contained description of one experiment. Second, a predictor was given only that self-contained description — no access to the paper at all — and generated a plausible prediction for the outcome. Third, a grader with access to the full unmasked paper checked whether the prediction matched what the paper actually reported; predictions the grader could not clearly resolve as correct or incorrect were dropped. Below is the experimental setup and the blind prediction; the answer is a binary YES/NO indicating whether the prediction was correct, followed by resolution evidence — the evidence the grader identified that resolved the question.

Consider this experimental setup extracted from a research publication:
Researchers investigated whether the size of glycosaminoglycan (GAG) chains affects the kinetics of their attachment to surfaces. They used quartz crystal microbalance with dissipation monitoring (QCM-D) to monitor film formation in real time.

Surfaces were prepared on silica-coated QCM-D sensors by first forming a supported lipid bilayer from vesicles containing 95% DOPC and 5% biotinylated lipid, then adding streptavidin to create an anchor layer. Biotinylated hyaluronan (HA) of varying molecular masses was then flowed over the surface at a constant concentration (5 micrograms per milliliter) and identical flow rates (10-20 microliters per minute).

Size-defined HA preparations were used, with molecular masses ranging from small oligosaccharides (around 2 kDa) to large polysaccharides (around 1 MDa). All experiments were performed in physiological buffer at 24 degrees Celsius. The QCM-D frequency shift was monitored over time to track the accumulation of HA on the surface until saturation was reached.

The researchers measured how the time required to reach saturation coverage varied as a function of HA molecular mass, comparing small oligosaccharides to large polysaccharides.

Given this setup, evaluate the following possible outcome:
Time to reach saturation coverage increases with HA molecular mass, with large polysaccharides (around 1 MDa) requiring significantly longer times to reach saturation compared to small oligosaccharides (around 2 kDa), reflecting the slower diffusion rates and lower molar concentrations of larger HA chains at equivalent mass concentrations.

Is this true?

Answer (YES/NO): NO